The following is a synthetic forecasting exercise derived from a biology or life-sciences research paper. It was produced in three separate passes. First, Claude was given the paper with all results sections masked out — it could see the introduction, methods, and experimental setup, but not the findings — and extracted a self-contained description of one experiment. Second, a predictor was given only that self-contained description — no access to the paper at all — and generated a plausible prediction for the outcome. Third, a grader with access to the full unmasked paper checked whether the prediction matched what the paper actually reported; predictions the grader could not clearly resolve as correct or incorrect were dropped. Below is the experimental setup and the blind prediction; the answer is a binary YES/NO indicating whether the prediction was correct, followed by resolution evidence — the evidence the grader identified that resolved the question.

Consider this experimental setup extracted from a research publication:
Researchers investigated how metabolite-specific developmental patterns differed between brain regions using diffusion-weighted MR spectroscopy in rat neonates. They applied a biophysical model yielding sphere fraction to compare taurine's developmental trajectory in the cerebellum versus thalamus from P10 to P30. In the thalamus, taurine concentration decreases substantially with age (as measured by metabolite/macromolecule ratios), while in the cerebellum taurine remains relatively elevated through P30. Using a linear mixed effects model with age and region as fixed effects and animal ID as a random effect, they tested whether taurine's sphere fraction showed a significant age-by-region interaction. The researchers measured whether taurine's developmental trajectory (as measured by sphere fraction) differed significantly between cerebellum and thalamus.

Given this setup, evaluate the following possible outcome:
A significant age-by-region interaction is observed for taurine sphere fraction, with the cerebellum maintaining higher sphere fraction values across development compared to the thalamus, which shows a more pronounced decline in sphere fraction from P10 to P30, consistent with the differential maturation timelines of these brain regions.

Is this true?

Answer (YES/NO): NO